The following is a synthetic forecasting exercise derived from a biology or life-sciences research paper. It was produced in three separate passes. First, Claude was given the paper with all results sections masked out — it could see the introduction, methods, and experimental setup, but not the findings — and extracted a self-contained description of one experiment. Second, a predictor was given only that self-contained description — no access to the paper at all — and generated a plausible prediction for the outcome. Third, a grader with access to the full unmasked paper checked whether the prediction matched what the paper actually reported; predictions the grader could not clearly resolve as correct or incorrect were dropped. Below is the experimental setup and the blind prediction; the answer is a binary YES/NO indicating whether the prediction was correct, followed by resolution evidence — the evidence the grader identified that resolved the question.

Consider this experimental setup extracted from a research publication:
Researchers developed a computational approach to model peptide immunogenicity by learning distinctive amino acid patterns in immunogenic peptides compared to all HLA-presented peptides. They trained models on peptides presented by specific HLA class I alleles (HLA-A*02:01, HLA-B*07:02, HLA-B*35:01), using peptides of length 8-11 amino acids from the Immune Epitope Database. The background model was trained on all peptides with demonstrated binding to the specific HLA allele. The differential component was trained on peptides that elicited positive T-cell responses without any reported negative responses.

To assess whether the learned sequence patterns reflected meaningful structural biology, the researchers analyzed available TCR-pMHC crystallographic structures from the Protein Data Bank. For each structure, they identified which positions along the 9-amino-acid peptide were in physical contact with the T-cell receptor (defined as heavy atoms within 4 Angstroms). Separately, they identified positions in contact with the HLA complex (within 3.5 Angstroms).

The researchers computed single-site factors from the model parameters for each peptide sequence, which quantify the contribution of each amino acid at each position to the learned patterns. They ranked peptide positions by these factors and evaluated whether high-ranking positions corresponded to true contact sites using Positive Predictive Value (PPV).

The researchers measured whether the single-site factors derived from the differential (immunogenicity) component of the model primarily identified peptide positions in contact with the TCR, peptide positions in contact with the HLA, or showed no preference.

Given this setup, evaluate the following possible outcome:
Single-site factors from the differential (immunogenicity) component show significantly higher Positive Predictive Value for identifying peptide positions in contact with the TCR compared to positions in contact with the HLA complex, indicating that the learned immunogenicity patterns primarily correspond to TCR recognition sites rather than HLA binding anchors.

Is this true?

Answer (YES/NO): YES